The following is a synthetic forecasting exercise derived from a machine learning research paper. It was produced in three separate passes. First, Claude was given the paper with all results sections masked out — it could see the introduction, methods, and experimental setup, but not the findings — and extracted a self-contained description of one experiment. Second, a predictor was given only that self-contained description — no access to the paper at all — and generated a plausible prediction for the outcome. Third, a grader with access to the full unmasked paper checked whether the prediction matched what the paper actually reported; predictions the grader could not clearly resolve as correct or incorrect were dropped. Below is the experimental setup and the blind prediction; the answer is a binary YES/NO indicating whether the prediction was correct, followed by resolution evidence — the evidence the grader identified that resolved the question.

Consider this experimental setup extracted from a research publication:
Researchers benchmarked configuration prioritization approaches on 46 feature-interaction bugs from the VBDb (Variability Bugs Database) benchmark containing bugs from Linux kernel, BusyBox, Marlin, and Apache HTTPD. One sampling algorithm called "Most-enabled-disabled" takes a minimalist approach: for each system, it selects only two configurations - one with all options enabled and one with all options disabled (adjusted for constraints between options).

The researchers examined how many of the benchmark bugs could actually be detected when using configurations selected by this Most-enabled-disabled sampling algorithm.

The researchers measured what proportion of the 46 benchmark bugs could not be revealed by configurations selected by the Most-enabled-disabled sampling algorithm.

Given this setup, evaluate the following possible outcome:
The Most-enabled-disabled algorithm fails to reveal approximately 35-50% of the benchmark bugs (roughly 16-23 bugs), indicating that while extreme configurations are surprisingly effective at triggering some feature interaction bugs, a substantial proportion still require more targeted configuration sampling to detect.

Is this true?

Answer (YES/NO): YES